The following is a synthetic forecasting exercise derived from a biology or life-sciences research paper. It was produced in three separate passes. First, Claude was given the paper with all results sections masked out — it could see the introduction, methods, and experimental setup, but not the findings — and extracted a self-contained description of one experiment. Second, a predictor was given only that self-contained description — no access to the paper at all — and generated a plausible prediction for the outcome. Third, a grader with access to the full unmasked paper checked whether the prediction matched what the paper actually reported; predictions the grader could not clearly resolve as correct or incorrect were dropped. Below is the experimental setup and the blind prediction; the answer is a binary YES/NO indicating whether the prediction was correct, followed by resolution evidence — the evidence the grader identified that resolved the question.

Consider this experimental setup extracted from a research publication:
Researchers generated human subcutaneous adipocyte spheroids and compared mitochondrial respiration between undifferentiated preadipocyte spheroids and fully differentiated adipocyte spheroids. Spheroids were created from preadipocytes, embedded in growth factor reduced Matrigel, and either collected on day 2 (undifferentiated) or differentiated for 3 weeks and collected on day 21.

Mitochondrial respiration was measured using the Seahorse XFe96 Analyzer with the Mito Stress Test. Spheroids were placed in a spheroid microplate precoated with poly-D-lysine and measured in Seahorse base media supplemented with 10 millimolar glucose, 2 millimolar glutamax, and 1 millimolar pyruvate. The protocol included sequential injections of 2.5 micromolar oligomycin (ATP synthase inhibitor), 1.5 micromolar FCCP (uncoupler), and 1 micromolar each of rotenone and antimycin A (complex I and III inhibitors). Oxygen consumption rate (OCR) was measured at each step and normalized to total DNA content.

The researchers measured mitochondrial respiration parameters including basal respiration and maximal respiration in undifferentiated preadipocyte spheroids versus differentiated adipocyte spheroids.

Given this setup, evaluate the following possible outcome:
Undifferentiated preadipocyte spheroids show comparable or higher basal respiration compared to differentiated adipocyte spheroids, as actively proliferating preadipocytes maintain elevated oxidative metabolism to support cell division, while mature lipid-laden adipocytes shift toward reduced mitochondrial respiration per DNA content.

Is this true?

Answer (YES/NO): NO